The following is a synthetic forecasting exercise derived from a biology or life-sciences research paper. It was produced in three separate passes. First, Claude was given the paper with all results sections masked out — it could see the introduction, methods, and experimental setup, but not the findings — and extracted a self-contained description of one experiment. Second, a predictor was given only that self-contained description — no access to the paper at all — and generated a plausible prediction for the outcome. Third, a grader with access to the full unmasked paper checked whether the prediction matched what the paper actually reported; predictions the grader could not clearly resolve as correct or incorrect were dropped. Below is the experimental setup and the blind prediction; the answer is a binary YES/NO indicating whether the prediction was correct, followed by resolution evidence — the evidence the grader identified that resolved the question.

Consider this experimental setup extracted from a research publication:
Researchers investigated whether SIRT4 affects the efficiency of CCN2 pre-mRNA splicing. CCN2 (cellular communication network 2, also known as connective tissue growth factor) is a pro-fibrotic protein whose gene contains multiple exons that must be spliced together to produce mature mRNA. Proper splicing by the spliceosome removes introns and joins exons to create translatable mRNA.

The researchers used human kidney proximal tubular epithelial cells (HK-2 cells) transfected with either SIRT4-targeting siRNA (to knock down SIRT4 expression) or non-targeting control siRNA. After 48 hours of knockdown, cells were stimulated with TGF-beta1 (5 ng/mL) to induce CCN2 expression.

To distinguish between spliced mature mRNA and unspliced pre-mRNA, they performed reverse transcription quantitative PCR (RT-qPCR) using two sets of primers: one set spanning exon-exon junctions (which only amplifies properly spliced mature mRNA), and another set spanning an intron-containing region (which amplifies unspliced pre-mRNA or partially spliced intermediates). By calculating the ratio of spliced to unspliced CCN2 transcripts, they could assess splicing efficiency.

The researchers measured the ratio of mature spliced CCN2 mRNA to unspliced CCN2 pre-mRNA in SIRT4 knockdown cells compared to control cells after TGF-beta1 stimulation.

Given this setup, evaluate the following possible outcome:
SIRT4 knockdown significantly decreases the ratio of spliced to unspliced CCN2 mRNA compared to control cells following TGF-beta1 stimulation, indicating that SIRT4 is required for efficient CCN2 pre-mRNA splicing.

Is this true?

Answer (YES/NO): YES